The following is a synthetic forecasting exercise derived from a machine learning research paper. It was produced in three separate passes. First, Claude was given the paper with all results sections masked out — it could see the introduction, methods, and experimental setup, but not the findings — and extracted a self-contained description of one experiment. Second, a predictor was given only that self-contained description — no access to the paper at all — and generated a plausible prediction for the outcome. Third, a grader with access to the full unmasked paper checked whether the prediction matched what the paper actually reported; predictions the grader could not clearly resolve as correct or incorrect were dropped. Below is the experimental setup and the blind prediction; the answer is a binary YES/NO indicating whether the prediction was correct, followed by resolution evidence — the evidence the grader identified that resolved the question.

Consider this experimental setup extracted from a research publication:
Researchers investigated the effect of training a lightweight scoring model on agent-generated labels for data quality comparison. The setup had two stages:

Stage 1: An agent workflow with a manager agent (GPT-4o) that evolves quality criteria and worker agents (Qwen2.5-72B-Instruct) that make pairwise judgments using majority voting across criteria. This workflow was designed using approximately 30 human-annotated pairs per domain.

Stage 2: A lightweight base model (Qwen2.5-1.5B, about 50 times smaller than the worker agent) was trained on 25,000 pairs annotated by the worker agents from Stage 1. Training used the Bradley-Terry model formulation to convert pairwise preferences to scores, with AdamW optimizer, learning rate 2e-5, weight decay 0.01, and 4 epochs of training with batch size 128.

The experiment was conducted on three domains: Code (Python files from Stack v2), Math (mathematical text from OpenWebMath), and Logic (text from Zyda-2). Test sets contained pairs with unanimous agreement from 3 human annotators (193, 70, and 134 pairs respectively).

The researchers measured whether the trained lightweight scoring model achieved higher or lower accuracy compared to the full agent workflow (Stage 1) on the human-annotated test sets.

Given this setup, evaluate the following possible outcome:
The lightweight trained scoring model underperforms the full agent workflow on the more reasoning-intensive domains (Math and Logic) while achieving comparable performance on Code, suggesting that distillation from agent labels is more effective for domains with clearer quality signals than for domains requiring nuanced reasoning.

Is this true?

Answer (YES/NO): NO